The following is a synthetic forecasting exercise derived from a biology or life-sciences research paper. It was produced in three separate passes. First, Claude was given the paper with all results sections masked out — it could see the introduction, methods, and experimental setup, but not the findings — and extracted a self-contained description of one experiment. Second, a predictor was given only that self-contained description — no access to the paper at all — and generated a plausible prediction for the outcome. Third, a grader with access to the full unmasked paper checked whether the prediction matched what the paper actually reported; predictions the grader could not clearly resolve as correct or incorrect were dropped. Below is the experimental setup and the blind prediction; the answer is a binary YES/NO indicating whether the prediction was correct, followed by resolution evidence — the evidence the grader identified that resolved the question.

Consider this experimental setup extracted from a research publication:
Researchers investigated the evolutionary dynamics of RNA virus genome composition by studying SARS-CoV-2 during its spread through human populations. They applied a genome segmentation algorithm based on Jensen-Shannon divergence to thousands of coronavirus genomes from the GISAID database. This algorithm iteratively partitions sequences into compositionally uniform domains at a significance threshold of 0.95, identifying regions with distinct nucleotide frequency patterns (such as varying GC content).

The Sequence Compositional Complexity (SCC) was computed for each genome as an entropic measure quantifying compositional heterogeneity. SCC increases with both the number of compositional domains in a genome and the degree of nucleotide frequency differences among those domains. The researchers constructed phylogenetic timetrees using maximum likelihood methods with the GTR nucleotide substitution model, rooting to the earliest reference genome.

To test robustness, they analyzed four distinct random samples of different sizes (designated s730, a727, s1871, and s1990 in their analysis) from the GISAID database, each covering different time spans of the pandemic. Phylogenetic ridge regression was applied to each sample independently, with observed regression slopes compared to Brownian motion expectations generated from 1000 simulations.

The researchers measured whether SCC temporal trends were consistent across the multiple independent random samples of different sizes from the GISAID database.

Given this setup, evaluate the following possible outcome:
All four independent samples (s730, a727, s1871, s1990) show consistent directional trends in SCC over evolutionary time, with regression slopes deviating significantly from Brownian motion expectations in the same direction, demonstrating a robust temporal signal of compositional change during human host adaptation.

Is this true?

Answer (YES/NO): NO